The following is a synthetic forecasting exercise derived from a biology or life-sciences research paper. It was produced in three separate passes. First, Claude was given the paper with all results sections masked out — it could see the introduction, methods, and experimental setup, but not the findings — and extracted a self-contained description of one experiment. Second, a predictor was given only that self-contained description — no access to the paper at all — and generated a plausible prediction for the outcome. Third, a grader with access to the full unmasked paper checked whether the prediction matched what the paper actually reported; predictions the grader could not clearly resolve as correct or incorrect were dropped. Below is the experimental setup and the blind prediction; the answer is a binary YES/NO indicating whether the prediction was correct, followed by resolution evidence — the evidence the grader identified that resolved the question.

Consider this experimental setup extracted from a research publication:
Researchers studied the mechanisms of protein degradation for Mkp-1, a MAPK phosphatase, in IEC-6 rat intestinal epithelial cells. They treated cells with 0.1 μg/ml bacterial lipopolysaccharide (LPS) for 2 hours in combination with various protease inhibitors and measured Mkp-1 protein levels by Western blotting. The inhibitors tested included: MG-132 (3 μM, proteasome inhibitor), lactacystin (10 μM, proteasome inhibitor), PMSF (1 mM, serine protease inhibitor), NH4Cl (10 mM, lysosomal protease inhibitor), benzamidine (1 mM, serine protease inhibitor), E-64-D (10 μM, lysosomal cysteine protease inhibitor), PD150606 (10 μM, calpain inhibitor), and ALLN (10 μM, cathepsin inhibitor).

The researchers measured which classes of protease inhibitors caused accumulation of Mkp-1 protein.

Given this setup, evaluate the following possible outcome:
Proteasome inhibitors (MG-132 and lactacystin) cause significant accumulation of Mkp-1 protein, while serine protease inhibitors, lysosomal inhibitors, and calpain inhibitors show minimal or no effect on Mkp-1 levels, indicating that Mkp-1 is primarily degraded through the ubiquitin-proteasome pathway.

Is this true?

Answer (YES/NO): YES